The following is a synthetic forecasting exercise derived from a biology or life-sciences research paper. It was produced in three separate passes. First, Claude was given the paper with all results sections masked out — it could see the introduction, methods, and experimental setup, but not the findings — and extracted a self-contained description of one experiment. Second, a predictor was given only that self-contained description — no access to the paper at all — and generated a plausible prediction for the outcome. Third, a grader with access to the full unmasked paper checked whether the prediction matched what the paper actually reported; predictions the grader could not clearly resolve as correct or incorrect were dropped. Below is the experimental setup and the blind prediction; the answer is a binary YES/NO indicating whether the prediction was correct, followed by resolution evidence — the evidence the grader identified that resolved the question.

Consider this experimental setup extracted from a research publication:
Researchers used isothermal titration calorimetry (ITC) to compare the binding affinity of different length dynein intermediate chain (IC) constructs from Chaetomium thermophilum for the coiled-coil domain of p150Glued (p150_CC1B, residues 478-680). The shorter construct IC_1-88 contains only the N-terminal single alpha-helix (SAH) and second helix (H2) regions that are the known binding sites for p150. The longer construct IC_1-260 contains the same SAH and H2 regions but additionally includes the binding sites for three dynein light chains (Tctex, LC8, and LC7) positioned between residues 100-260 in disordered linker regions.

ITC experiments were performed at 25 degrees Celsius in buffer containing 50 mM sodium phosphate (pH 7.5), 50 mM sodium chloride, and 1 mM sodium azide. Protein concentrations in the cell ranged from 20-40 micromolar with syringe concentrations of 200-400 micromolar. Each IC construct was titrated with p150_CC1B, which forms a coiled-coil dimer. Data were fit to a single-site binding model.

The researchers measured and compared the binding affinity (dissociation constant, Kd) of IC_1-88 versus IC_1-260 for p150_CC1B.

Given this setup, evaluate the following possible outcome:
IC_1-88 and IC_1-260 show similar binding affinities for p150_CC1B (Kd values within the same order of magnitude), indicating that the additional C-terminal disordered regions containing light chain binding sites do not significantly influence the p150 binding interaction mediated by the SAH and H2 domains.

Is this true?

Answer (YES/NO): NO